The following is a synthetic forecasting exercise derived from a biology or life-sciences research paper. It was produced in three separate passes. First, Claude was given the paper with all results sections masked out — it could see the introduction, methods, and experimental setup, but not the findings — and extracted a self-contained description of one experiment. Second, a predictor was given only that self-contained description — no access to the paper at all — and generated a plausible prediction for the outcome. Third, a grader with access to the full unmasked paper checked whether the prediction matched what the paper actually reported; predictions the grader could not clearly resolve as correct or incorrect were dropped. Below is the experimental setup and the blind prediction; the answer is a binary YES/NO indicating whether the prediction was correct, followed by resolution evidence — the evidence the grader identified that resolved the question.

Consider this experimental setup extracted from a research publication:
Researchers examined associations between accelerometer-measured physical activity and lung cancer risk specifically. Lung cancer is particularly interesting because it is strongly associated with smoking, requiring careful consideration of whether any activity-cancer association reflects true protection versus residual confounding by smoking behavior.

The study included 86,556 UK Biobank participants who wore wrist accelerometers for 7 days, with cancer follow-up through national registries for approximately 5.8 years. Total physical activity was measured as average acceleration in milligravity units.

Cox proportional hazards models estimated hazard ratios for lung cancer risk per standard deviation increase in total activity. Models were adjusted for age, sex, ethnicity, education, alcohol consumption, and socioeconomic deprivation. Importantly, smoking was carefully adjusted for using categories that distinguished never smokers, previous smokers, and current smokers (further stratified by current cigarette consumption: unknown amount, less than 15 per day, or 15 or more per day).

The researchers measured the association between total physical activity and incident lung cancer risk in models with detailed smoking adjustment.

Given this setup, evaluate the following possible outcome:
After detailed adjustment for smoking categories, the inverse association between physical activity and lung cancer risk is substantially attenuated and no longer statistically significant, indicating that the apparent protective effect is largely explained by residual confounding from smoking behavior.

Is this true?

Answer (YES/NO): NO